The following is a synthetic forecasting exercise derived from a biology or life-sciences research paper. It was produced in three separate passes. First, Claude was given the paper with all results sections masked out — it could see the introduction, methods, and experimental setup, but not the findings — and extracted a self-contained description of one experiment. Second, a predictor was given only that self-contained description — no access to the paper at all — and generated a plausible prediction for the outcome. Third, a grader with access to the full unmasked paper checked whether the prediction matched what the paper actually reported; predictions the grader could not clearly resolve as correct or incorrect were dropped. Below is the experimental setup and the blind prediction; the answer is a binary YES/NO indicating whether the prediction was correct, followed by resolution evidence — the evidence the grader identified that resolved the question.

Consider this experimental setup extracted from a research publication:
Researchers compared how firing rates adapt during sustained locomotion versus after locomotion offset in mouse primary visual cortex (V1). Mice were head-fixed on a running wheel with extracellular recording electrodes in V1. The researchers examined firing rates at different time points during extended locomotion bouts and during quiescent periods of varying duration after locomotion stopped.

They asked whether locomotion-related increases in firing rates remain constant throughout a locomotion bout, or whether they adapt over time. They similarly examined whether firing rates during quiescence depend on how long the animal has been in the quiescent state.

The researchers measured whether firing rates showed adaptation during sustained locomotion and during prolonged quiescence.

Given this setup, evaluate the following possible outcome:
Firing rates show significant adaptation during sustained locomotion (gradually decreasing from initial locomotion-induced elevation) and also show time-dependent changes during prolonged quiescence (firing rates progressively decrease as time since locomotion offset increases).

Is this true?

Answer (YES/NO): NO